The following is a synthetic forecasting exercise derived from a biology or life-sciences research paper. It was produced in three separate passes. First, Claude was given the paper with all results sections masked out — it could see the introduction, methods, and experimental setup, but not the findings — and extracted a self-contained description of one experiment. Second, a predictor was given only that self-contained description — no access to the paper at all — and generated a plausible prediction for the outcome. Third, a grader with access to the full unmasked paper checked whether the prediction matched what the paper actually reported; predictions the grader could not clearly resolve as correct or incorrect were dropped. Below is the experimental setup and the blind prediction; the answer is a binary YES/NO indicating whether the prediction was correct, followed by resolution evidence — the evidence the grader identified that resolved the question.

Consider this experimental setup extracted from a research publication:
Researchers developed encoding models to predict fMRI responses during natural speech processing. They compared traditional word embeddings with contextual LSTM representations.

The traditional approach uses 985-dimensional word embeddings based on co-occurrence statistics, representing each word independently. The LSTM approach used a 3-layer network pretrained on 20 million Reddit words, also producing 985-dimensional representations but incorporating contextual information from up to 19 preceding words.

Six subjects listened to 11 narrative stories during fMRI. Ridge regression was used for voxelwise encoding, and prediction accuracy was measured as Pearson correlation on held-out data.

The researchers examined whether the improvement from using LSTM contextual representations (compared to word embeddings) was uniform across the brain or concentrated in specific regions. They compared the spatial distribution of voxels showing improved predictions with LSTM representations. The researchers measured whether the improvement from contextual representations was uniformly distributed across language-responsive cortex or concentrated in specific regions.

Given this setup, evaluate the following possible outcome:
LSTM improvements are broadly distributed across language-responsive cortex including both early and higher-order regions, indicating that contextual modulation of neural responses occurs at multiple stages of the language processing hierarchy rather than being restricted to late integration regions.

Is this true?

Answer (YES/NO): YES